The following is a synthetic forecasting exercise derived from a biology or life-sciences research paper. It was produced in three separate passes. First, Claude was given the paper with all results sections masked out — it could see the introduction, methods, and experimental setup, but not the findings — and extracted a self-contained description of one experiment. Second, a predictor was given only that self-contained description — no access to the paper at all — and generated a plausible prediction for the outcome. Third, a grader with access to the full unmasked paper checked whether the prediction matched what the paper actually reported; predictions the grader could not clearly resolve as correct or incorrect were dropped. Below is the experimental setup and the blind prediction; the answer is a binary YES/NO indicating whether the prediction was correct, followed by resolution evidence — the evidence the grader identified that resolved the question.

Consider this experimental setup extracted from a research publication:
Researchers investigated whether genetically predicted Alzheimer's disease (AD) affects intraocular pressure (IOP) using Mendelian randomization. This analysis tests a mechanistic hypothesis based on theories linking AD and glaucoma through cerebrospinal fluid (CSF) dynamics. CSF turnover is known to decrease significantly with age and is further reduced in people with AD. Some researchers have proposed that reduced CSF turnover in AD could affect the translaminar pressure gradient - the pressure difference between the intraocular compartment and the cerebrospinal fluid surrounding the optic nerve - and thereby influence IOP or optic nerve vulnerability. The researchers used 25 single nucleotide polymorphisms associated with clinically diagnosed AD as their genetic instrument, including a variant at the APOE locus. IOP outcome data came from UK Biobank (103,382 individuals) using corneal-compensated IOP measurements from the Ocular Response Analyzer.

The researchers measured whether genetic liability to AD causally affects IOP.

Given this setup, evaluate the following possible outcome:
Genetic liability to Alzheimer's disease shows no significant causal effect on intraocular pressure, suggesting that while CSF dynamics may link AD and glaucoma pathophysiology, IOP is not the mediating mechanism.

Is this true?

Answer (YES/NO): YES